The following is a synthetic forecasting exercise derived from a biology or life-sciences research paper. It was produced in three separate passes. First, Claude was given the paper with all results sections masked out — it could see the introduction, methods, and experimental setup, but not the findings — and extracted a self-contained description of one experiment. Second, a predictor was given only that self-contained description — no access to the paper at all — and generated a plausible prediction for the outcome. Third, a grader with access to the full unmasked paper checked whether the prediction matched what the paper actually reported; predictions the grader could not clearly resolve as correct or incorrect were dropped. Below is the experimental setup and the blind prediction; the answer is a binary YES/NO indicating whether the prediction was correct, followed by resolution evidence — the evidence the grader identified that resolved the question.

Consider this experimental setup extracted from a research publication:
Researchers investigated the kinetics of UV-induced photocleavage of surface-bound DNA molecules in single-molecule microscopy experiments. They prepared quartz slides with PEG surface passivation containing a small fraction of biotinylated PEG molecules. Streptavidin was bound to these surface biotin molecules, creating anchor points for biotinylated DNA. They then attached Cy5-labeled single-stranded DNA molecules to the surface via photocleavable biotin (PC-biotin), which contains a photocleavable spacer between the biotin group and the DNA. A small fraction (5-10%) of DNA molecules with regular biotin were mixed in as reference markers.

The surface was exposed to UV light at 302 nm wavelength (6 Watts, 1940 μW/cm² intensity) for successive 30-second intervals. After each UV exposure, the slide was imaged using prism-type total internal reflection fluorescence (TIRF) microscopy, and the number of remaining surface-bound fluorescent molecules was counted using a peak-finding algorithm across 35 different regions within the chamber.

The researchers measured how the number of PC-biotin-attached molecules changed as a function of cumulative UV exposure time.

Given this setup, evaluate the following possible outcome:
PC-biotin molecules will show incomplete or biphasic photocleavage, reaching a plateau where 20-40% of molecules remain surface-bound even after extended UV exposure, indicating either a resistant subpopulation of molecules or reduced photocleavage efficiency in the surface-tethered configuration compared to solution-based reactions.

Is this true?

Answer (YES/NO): NO